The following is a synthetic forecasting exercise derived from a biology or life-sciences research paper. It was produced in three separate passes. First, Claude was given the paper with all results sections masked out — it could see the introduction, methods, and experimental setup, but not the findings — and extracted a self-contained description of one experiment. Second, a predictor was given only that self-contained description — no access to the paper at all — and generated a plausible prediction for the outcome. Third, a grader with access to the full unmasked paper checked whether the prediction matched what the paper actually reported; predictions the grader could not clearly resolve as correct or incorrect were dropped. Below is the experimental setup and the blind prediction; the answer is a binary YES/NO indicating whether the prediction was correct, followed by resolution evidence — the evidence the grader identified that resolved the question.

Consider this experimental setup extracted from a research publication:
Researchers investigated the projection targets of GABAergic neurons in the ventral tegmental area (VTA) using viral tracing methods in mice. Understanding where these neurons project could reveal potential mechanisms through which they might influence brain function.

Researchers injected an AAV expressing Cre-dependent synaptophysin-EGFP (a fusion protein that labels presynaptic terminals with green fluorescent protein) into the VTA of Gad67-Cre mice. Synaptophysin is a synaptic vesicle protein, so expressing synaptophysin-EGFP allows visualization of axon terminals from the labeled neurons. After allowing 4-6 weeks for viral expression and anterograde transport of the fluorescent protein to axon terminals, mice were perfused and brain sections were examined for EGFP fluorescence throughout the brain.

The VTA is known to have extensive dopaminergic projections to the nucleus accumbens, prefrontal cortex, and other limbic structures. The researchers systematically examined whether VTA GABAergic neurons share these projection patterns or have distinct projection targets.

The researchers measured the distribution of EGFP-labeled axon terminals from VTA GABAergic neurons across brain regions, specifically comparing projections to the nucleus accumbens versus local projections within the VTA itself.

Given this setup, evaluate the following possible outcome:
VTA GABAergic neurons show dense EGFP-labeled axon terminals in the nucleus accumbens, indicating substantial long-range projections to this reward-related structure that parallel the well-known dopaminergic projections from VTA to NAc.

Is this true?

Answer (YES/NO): NO